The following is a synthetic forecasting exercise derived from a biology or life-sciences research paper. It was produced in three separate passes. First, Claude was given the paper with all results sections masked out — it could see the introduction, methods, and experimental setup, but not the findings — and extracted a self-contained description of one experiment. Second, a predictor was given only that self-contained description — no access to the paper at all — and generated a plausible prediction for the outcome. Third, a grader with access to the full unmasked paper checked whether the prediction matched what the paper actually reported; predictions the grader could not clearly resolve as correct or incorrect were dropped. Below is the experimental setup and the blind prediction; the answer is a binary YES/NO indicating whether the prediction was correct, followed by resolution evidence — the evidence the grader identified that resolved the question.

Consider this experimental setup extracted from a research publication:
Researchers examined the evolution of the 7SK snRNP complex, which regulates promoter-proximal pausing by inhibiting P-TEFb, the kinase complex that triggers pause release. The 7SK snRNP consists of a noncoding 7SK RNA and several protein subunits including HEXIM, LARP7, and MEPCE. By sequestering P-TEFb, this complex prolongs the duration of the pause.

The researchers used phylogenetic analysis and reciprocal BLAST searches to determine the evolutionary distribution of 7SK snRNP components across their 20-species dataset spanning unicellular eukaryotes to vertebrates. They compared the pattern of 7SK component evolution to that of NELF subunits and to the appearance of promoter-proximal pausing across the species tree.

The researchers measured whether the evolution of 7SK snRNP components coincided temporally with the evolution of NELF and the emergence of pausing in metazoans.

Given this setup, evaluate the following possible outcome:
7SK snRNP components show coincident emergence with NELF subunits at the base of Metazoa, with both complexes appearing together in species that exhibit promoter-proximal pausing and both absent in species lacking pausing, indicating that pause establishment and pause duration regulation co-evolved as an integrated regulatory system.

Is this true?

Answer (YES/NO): NO